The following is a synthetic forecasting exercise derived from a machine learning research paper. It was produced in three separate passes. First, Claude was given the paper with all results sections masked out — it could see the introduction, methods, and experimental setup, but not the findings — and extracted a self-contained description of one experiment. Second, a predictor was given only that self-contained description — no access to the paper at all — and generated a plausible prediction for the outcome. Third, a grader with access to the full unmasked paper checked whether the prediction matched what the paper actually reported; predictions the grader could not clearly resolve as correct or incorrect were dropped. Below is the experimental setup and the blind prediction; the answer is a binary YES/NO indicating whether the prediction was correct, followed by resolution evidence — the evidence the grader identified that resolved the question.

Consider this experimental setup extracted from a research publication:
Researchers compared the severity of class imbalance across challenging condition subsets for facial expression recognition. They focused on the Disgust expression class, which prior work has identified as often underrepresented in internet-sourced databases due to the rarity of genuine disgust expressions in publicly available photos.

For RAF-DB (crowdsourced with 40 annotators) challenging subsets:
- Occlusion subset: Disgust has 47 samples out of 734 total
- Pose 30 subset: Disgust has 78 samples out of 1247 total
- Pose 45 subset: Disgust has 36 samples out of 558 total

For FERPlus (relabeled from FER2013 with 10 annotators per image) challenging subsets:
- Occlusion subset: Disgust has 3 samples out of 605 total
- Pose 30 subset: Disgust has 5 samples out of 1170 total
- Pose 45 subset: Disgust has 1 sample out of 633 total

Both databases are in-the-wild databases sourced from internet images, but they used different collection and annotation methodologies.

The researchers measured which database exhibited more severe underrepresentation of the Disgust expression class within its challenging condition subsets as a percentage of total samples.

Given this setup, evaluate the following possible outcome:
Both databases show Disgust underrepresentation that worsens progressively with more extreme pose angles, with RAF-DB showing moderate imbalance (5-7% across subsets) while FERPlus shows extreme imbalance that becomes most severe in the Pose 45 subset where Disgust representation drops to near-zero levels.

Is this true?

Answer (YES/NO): NO